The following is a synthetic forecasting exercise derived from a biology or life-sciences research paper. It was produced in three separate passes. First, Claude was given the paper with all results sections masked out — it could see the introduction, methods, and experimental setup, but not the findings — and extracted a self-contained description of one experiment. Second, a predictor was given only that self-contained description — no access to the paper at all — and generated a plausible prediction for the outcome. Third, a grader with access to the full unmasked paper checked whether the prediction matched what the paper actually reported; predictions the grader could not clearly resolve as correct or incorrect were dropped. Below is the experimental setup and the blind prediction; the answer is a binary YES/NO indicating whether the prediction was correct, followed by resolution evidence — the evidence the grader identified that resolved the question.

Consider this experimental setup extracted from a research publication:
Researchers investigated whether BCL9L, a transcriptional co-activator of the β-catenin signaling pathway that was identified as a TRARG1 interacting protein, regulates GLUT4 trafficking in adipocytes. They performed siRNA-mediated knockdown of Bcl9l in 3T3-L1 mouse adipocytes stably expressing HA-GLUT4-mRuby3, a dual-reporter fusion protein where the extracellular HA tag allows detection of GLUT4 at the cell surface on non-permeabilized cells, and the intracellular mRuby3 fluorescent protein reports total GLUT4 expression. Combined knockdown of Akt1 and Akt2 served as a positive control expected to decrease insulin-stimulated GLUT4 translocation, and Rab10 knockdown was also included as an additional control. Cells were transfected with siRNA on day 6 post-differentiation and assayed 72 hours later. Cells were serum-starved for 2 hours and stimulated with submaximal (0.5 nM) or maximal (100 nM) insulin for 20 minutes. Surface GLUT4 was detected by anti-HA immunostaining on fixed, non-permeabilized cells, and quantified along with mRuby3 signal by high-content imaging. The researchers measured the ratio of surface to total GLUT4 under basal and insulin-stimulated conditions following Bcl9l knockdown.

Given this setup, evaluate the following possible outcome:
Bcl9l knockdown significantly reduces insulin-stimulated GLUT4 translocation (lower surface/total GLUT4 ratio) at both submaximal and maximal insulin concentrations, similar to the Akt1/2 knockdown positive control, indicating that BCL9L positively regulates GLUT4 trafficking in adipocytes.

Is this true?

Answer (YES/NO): NO